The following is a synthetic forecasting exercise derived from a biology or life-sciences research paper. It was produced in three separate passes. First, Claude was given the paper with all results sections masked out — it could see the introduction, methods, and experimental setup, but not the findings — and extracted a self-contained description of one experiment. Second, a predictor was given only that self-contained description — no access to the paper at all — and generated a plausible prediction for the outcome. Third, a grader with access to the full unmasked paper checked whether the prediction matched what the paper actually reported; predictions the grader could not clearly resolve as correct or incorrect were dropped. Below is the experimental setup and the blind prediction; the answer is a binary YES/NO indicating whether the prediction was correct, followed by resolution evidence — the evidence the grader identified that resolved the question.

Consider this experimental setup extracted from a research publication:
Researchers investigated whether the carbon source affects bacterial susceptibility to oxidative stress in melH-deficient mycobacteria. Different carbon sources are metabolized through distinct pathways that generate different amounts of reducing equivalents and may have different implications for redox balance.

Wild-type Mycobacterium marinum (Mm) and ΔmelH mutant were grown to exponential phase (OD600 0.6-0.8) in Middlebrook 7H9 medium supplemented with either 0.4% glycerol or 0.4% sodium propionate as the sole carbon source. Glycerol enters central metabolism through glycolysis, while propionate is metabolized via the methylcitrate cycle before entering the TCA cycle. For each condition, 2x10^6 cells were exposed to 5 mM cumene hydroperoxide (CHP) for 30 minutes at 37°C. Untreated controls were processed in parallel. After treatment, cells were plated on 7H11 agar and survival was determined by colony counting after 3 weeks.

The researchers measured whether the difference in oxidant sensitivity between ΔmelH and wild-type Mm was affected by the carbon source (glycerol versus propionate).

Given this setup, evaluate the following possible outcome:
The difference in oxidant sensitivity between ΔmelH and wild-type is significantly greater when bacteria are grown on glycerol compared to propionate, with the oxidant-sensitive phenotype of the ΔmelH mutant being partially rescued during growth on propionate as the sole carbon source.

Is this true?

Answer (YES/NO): NO